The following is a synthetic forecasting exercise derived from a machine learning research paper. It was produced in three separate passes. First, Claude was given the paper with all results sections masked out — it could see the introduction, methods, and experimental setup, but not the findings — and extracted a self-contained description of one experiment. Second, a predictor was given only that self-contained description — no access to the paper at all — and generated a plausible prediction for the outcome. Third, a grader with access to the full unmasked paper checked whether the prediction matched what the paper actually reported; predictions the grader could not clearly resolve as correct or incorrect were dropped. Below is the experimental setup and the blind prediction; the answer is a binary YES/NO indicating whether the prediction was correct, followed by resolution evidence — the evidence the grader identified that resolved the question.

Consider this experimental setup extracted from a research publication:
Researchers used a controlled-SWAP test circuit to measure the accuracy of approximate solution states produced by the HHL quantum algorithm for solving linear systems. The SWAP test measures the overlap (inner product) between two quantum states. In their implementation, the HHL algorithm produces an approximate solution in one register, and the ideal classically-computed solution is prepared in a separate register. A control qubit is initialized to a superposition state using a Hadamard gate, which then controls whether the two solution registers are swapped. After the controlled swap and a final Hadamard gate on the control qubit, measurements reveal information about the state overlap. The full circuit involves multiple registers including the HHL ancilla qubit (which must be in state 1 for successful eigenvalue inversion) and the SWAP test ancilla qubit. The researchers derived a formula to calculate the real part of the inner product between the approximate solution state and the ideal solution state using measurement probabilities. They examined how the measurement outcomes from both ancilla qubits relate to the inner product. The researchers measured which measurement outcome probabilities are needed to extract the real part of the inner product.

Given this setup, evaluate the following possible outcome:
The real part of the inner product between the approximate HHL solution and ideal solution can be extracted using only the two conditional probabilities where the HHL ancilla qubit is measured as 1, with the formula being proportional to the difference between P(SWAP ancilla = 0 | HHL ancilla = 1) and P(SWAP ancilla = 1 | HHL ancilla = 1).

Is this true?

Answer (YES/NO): NO